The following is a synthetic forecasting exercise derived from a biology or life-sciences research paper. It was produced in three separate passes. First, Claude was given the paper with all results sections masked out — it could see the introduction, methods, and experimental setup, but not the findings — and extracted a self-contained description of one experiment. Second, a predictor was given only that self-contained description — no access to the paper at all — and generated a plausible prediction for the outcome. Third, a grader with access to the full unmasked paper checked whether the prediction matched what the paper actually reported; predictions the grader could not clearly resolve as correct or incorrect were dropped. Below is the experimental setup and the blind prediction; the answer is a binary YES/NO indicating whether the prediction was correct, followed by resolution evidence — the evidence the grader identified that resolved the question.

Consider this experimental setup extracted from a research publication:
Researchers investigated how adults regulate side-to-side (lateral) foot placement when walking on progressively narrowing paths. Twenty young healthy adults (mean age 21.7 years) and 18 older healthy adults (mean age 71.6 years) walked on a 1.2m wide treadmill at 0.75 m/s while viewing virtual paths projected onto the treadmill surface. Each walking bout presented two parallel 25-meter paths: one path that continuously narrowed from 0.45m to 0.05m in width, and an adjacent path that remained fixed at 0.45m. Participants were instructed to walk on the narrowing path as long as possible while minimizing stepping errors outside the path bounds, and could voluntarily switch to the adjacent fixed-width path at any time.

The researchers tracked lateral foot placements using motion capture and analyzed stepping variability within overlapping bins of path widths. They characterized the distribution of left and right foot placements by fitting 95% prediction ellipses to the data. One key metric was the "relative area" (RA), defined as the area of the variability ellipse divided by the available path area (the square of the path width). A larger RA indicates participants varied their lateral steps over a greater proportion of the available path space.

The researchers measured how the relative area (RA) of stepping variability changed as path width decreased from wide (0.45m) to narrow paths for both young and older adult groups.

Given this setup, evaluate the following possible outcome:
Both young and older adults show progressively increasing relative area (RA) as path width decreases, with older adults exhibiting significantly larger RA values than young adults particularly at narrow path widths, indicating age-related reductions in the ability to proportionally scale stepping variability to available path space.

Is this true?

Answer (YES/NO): NO